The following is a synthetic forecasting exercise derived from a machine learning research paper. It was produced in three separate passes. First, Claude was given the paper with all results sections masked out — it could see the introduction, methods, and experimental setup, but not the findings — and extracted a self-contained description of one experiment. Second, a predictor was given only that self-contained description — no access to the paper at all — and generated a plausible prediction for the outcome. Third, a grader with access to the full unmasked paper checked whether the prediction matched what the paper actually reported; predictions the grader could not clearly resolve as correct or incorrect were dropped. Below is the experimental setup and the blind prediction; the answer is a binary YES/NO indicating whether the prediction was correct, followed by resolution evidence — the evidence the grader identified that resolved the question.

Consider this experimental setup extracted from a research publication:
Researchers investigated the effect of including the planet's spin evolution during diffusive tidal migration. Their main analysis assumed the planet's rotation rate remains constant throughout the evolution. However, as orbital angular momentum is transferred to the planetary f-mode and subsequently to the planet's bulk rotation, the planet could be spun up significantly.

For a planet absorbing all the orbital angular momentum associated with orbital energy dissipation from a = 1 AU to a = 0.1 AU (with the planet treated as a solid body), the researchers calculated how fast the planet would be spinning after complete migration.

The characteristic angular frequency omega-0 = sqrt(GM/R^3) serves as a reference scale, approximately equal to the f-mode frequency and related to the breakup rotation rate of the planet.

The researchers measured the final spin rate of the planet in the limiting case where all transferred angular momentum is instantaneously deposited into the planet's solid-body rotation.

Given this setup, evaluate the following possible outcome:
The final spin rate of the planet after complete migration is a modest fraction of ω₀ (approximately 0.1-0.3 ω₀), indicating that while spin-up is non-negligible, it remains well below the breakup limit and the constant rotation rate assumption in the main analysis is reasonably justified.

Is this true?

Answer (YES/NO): NO